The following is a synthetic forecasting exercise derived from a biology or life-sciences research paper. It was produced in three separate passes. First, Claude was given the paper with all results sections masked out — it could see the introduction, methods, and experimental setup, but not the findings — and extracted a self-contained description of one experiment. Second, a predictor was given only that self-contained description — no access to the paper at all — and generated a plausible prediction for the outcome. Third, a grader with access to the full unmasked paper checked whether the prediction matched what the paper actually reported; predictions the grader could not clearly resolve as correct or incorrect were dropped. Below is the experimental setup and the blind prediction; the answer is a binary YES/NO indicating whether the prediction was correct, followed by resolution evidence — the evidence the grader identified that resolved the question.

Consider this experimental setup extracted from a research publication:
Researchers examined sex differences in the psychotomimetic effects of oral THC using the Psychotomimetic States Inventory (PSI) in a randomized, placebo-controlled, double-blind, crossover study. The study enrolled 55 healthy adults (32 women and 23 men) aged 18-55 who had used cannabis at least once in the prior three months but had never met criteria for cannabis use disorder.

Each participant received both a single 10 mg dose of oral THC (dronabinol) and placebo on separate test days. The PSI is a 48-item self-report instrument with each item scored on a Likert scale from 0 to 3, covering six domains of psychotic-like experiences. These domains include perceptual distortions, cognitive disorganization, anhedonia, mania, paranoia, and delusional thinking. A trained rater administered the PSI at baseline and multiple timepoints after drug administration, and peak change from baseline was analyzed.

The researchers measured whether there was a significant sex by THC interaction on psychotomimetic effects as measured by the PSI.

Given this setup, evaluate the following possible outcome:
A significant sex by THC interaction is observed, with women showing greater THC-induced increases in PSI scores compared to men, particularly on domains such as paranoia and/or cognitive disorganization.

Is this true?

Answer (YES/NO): NO